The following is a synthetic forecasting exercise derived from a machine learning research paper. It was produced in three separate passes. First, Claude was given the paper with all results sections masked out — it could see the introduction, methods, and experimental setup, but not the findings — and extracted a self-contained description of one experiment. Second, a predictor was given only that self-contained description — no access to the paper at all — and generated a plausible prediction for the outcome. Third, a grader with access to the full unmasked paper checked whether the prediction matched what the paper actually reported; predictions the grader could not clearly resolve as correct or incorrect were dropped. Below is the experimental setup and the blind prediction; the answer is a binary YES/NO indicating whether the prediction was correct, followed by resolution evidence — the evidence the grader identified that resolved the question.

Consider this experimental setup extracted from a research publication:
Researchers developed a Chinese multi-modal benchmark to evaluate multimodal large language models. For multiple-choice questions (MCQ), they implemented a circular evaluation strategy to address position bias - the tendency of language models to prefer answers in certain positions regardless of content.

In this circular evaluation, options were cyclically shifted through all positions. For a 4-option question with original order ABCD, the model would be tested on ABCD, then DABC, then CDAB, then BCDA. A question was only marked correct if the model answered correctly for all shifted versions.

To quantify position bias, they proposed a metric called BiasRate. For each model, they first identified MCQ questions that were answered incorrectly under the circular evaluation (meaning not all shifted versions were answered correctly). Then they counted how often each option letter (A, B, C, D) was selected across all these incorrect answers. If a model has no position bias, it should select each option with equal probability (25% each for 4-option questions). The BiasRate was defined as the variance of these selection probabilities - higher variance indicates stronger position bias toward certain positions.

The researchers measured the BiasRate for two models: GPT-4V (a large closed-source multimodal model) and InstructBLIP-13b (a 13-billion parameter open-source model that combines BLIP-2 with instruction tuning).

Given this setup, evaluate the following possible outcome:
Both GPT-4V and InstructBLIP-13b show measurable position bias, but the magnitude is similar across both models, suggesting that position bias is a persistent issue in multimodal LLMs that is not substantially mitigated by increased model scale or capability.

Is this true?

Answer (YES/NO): NO